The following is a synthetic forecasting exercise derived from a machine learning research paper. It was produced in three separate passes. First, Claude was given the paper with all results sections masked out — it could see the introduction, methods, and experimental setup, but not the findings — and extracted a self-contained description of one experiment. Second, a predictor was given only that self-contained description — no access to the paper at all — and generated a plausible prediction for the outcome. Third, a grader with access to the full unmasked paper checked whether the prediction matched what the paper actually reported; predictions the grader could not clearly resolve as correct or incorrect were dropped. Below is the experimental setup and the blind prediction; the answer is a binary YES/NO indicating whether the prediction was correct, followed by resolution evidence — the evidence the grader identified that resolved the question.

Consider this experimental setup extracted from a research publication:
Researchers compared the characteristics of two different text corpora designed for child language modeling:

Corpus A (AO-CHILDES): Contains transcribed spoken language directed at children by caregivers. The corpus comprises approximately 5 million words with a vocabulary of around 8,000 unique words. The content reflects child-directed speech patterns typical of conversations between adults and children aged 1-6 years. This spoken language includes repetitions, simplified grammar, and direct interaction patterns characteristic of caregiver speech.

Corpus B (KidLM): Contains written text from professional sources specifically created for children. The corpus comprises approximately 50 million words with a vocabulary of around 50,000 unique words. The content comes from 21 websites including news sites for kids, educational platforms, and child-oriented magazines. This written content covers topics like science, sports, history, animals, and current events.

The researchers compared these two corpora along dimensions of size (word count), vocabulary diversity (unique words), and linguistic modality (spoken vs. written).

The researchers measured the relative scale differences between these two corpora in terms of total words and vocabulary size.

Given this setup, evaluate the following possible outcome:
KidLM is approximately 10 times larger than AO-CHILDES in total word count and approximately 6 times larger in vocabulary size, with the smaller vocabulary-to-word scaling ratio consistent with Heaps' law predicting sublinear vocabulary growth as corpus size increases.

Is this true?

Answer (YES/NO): NO